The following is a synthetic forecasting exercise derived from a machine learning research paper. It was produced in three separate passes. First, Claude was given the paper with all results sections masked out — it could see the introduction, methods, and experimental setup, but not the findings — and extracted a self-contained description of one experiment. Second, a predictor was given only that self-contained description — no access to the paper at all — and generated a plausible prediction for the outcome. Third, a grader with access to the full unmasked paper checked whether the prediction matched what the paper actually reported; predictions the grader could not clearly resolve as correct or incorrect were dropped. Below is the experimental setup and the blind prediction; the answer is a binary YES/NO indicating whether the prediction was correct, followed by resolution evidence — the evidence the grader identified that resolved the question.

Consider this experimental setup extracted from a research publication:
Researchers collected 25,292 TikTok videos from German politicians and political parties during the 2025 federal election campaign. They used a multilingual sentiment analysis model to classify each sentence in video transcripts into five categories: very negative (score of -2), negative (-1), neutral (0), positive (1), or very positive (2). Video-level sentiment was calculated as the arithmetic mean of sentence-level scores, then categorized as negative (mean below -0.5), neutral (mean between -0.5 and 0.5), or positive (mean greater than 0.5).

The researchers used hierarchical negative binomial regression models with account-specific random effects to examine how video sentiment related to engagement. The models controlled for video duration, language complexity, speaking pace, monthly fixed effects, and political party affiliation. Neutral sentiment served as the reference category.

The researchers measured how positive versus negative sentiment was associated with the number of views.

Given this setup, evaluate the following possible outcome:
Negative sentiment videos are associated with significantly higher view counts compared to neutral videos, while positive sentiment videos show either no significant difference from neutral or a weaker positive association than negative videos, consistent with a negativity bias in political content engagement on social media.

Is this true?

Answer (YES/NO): NO